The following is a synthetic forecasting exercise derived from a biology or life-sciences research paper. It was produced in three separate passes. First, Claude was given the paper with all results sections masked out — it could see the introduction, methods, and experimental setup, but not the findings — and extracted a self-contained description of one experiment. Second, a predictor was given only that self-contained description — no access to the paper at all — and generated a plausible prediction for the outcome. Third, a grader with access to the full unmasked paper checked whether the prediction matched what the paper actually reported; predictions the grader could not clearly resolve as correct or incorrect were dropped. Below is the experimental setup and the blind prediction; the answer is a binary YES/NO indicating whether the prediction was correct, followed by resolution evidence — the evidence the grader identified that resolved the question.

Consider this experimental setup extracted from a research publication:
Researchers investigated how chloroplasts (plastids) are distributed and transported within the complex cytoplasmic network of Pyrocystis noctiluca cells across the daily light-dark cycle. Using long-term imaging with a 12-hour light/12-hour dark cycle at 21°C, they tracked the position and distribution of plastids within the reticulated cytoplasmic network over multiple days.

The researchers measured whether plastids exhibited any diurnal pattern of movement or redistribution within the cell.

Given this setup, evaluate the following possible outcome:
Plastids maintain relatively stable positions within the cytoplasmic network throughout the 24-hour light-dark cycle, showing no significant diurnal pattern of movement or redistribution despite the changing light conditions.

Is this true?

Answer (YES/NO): NO